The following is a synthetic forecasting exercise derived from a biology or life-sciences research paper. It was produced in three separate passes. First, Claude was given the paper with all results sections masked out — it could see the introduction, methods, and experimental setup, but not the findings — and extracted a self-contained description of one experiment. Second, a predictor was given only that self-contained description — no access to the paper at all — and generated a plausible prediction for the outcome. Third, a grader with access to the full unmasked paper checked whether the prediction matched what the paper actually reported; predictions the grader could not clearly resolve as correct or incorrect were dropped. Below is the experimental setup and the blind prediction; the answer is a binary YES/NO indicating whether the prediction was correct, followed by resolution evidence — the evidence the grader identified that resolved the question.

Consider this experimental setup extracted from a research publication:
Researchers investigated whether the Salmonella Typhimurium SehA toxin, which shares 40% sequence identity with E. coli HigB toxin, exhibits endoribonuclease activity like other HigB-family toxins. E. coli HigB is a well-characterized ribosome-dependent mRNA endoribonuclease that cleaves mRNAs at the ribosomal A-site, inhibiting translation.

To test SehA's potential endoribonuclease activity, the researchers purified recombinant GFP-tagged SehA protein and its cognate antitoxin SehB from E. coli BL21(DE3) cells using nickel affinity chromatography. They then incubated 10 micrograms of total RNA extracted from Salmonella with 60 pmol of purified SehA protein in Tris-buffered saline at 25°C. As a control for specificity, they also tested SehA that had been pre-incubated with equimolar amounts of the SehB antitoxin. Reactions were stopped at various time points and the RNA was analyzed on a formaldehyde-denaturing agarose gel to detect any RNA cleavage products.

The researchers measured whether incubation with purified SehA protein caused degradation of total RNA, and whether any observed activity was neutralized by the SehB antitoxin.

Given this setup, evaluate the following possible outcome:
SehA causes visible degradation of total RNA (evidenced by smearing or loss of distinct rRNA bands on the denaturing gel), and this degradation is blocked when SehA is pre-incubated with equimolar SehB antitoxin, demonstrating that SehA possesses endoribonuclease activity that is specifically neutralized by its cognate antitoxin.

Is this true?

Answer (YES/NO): NO